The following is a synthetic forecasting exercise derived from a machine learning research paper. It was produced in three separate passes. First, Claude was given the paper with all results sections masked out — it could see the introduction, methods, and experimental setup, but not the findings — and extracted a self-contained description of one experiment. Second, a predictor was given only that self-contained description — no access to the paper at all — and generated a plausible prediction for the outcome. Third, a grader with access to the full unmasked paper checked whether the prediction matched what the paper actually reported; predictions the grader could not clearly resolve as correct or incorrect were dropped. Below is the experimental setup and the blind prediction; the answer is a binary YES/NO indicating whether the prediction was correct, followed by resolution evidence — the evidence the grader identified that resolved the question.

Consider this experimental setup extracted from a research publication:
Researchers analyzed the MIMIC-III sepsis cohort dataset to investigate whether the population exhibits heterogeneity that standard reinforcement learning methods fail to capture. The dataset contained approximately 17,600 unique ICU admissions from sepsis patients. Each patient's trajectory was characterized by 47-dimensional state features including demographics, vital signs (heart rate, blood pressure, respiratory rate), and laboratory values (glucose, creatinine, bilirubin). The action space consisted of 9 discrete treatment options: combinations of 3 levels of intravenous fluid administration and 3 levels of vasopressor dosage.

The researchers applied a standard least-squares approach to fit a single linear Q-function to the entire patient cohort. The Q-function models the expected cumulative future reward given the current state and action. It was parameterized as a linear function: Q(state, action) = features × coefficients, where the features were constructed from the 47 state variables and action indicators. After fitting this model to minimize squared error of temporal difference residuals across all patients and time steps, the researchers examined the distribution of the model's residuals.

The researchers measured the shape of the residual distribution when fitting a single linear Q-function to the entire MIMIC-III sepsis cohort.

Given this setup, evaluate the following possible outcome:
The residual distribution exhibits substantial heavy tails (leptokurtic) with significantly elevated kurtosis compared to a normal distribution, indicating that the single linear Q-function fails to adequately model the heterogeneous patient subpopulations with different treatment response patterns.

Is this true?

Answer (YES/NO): NO